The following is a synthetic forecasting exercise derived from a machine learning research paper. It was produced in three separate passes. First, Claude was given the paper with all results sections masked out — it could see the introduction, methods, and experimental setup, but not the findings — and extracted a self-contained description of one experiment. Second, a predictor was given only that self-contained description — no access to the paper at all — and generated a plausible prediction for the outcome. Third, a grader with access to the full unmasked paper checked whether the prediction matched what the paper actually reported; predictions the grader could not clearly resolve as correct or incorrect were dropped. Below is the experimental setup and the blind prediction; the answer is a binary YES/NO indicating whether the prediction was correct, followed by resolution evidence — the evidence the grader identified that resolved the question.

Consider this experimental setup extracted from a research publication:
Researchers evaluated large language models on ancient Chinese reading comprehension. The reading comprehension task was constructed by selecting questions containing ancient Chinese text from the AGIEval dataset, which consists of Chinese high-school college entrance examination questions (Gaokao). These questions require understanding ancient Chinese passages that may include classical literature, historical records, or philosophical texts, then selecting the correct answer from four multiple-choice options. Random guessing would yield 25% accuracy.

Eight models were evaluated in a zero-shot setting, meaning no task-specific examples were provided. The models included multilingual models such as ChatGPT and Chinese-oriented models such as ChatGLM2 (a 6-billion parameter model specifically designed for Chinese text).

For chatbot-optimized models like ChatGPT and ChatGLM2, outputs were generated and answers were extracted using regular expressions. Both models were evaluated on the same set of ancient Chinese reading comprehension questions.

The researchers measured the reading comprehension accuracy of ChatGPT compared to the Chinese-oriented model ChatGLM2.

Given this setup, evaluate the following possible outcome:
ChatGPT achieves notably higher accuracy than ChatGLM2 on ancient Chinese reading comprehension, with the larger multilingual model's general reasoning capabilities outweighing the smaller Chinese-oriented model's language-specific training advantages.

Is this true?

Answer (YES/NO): YES